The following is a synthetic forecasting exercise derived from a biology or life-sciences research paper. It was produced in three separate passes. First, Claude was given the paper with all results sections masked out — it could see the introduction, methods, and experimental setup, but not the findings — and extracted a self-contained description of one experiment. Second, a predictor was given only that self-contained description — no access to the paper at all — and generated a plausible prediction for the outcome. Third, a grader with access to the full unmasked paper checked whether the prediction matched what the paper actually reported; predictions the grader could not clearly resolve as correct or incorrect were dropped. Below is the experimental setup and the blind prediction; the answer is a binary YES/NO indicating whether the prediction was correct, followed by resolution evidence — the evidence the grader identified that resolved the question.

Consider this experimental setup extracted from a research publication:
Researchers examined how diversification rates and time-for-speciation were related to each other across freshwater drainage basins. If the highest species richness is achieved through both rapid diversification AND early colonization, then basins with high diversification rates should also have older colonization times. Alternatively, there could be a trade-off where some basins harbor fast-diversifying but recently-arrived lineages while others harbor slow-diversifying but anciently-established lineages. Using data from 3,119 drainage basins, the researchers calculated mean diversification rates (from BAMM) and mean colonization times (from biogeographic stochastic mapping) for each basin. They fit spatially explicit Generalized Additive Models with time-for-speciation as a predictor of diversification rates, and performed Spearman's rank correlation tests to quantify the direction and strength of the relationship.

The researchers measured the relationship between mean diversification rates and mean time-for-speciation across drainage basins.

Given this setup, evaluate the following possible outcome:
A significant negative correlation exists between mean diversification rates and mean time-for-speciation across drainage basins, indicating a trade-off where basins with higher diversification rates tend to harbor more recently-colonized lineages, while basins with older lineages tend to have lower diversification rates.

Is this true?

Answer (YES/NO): YES